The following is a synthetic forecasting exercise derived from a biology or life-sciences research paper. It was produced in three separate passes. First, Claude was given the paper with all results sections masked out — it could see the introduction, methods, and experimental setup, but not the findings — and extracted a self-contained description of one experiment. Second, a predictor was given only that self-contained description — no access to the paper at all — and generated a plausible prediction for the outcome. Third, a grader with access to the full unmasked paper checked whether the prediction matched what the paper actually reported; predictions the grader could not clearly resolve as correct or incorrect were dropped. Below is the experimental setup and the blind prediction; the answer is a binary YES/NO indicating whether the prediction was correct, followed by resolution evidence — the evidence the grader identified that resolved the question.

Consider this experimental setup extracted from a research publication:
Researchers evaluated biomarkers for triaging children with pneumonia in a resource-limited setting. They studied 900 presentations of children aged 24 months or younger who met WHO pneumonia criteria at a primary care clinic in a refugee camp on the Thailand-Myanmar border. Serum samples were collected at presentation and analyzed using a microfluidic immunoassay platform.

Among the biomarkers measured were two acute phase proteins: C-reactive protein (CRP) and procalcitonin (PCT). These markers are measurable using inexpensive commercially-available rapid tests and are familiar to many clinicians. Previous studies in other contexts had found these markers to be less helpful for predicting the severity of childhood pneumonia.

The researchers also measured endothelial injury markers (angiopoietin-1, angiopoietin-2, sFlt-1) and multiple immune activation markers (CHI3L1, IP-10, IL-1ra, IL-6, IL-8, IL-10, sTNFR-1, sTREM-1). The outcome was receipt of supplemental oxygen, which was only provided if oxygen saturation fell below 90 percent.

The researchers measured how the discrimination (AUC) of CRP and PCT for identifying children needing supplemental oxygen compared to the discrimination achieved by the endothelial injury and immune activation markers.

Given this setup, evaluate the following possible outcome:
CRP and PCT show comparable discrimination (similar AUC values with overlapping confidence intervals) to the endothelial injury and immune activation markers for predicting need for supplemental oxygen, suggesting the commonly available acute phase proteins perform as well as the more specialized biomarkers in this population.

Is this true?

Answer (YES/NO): NO